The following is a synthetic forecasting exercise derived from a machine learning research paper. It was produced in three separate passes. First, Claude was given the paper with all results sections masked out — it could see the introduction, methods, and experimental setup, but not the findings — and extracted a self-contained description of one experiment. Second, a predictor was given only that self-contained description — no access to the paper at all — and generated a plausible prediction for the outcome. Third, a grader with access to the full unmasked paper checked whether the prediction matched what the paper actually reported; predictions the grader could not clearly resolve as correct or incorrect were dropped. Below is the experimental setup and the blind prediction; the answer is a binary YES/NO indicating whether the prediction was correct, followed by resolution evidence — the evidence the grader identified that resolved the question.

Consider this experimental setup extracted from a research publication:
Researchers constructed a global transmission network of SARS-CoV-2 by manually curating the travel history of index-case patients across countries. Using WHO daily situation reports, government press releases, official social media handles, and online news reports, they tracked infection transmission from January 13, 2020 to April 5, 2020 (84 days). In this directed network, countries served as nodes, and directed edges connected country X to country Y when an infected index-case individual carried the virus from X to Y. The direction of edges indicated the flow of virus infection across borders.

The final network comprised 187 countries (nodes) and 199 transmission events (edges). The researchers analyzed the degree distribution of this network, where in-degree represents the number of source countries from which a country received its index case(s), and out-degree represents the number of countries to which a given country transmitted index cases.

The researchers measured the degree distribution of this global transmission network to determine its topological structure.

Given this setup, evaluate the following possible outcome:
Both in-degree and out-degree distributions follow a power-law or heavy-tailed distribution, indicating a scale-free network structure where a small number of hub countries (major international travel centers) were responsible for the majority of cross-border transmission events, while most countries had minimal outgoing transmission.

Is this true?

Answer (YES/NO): NO